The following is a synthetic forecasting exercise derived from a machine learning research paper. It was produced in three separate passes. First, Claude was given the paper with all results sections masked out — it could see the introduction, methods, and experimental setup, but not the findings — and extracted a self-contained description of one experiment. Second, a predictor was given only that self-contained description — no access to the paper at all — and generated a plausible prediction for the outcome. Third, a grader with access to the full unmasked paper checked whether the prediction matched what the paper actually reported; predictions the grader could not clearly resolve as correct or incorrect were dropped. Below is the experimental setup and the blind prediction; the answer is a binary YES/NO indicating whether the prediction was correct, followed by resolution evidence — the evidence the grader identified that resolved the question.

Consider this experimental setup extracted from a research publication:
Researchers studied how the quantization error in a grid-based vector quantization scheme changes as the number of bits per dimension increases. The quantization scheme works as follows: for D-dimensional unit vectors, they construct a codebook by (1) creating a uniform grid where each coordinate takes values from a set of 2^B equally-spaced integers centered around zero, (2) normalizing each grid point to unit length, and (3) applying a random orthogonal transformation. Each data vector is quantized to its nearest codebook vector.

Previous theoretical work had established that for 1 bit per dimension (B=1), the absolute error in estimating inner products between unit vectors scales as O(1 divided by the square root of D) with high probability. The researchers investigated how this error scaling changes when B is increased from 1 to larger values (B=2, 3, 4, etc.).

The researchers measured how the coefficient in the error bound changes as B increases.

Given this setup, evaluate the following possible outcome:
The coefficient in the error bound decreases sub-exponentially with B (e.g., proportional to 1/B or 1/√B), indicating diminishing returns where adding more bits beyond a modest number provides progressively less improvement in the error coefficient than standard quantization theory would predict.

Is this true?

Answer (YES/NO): NO